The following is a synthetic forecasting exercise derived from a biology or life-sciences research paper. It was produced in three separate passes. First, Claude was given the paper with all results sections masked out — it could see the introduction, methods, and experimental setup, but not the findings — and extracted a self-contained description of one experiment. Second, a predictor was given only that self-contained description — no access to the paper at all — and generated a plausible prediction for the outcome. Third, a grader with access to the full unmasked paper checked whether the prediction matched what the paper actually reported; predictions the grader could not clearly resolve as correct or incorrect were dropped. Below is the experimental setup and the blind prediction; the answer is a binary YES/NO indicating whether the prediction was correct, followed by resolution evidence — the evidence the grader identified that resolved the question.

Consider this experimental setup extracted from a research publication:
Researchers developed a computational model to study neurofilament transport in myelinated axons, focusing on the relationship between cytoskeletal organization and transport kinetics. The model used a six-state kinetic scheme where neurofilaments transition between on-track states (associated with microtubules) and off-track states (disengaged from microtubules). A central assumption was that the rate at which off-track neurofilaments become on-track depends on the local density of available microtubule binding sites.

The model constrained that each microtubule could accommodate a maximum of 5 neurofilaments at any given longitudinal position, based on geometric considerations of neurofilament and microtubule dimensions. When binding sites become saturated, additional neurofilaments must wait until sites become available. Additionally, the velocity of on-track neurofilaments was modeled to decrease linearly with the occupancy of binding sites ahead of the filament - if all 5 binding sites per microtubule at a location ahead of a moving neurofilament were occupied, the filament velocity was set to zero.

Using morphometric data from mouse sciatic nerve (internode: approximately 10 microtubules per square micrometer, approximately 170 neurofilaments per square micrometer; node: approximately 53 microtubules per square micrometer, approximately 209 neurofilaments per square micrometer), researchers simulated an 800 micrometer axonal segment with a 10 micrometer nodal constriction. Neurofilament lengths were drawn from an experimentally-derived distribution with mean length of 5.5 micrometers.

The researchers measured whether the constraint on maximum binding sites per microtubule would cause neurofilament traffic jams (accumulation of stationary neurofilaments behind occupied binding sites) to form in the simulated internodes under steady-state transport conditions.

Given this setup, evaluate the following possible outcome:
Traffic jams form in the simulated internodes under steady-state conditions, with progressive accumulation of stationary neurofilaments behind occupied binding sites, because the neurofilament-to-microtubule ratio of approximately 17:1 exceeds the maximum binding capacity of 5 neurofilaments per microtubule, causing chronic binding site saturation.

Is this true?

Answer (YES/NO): NO